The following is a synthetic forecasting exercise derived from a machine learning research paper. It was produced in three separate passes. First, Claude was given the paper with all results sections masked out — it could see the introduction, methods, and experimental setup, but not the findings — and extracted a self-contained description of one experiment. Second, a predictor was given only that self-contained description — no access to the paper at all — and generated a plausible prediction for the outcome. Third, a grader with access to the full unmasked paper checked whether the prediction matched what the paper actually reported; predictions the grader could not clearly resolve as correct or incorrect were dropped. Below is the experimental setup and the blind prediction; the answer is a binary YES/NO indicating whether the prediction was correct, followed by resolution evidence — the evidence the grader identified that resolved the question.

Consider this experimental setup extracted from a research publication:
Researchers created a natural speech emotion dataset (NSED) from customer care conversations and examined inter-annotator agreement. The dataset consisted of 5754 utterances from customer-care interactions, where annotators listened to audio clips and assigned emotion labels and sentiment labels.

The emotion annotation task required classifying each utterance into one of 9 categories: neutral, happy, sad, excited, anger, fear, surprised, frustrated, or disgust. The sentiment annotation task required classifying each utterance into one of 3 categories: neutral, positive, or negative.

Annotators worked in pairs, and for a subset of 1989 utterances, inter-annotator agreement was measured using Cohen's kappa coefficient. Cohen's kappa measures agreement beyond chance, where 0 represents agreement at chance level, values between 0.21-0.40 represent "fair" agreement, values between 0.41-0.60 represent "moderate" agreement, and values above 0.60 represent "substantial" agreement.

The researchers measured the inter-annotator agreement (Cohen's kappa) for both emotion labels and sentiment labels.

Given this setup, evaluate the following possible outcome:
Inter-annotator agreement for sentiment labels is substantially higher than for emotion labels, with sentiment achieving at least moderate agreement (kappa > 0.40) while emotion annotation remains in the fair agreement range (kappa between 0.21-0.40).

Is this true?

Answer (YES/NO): NO